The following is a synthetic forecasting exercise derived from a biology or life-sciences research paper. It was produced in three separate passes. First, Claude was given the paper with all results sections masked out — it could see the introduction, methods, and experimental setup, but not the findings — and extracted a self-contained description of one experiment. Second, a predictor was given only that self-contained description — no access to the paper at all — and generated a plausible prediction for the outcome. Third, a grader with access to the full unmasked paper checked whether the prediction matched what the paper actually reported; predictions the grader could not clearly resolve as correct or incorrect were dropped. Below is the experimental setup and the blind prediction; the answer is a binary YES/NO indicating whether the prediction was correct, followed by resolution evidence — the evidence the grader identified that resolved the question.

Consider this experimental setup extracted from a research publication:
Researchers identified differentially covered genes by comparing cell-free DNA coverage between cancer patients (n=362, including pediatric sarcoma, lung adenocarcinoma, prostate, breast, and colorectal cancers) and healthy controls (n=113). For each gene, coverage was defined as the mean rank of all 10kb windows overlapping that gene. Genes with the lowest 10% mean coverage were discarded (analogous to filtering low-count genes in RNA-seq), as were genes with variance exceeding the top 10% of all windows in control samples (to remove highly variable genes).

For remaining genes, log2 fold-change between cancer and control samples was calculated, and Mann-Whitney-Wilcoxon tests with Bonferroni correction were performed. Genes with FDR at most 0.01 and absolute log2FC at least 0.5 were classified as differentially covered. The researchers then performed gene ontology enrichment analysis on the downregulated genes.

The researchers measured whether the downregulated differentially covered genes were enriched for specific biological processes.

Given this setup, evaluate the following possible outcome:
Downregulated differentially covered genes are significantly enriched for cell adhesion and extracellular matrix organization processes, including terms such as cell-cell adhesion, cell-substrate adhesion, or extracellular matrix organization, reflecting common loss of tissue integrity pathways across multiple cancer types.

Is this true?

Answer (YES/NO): NO